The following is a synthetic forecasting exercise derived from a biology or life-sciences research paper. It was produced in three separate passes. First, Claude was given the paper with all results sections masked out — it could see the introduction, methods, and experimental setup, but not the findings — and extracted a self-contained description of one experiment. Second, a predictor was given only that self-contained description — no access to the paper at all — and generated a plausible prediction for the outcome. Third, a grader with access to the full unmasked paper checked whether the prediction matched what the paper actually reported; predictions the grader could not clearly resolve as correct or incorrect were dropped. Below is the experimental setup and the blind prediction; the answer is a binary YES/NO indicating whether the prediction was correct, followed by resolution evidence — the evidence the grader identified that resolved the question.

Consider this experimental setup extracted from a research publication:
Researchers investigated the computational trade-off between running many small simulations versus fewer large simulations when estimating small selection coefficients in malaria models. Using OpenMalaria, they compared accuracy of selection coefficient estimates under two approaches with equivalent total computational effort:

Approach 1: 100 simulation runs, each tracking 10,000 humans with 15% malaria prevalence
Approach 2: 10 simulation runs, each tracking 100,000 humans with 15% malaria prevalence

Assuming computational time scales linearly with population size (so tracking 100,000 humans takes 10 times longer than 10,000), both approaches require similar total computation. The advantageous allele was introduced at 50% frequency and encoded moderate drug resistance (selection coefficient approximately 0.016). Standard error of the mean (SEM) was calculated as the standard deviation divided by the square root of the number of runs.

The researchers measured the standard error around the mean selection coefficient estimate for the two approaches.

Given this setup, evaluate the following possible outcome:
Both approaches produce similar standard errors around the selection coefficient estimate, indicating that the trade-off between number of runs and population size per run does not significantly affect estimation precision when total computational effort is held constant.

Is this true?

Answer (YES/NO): NO